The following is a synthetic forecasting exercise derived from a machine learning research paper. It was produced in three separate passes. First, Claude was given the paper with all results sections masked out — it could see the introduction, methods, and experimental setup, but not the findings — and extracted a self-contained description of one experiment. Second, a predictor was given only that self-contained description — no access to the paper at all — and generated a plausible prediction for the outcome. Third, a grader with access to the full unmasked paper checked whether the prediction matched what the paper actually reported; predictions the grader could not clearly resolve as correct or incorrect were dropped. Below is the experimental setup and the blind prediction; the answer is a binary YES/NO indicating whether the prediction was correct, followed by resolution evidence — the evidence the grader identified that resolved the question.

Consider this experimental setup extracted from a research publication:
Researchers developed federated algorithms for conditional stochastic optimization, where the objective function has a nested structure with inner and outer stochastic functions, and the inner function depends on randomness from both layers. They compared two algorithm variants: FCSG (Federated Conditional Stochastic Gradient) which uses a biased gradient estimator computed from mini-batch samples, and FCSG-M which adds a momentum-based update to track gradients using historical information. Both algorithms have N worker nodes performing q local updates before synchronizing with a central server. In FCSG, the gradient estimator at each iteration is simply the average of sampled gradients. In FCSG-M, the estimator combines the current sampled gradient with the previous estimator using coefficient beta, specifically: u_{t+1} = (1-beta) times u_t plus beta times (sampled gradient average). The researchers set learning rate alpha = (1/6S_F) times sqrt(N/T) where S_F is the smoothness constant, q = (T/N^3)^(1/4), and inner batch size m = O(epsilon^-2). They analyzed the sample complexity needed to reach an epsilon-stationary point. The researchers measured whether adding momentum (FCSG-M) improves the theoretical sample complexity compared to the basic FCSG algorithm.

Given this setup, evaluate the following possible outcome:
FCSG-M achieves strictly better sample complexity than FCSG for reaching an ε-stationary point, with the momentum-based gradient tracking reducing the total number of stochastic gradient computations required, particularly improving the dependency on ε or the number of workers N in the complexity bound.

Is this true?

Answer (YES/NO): NO